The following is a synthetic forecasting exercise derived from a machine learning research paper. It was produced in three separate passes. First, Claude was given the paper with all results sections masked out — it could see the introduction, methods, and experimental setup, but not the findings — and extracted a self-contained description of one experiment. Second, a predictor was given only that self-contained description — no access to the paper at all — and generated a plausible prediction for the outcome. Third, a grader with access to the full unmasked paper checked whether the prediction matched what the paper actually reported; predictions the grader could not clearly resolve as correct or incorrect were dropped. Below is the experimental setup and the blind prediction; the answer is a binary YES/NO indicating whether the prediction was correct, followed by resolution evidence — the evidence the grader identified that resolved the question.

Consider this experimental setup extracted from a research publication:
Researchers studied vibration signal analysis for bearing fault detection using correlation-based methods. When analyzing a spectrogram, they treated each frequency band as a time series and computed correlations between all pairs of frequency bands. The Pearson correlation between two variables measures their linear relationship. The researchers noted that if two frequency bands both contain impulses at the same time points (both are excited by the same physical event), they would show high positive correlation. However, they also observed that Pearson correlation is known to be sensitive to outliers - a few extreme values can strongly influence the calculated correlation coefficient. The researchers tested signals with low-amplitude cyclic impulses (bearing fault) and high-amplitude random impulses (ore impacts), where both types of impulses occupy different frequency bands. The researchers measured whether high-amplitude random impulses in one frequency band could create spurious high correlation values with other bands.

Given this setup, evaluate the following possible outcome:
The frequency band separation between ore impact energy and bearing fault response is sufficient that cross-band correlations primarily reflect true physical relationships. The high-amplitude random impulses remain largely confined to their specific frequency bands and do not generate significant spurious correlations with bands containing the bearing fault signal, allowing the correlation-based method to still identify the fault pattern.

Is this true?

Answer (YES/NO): NO